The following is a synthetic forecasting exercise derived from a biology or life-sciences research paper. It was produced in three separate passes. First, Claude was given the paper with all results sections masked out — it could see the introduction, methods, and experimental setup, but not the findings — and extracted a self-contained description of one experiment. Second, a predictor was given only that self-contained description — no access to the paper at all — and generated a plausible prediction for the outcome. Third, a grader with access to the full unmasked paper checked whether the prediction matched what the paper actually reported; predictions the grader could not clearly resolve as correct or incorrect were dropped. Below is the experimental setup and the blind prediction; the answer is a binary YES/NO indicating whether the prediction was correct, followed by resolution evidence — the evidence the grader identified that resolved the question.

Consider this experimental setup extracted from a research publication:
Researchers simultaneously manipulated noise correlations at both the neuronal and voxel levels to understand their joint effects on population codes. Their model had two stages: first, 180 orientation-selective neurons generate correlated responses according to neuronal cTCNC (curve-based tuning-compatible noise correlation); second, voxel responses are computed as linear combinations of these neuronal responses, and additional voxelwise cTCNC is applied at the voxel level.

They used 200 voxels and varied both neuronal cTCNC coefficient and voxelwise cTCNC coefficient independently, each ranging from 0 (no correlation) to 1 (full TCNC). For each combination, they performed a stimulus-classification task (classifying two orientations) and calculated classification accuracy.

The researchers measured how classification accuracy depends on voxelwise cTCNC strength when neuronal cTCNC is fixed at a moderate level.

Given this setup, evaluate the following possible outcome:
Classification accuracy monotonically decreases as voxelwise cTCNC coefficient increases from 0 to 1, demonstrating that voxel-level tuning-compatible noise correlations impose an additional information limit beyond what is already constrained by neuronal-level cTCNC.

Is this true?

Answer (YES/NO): NO